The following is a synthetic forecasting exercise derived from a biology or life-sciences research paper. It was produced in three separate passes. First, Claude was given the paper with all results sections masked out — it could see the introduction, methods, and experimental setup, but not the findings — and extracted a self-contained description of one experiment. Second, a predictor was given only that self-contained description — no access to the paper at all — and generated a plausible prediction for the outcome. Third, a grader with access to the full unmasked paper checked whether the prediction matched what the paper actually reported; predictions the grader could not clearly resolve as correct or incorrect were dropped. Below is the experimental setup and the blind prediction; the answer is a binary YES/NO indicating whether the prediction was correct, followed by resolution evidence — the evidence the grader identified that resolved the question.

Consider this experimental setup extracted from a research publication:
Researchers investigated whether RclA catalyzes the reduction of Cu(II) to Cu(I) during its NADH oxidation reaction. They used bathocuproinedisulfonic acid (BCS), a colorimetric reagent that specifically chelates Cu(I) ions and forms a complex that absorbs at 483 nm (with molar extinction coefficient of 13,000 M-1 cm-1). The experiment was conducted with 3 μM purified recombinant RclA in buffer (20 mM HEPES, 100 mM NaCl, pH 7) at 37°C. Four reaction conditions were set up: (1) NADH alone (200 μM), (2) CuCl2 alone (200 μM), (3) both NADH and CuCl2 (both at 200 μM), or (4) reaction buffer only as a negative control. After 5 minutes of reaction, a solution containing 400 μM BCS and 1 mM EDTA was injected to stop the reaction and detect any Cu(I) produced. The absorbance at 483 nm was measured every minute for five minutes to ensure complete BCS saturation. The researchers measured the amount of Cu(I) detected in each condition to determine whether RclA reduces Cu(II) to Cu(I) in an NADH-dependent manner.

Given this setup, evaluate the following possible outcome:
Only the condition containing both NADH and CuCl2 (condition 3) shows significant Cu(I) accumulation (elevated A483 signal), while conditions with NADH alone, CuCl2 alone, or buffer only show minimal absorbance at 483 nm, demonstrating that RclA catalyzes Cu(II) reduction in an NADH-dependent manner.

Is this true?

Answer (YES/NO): YES